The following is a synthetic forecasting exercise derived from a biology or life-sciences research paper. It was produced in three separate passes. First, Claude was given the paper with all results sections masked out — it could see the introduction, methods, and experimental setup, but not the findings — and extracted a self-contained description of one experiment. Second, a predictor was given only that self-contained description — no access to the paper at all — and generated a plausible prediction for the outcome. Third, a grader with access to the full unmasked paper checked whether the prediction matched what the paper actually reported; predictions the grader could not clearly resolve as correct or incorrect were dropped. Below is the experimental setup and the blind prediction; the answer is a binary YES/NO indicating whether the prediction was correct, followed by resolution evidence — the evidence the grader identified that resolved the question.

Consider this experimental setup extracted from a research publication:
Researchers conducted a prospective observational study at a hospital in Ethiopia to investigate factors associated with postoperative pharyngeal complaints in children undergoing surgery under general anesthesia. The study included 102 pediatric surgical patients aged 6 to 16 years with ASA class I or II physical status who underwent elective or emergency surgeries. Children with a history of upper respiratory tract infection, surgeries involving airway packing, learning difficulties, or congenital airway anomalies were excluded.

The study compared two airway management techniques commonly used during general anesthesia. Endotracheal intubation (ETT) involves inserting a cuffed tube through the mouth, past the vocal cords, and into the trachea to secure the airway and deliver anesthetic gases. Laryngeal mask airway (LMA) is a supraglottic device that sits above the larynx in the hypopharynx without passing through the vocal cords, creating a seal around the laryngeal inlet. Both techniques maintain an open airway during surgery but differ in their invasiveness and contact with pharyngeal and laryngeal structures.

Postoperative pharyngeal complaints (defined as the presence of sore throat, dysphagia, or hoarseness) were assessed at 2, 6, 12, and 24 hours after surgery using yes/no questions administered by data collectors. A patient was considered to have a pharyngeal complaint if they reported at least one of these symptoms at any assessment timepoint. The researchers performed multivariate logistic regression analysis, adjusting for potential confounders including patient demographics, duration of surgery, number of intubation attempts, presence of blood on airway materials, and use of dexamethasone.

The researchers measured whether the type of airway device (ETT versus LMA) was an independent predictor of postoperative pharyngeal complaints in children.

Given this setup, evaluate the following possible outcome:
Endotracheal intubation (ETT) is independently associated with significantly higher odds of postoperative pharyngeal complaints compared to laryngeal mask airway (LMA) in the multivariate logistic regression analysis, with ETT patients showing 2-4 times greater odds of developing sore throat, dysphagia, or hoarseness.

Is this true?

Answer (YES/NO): YES